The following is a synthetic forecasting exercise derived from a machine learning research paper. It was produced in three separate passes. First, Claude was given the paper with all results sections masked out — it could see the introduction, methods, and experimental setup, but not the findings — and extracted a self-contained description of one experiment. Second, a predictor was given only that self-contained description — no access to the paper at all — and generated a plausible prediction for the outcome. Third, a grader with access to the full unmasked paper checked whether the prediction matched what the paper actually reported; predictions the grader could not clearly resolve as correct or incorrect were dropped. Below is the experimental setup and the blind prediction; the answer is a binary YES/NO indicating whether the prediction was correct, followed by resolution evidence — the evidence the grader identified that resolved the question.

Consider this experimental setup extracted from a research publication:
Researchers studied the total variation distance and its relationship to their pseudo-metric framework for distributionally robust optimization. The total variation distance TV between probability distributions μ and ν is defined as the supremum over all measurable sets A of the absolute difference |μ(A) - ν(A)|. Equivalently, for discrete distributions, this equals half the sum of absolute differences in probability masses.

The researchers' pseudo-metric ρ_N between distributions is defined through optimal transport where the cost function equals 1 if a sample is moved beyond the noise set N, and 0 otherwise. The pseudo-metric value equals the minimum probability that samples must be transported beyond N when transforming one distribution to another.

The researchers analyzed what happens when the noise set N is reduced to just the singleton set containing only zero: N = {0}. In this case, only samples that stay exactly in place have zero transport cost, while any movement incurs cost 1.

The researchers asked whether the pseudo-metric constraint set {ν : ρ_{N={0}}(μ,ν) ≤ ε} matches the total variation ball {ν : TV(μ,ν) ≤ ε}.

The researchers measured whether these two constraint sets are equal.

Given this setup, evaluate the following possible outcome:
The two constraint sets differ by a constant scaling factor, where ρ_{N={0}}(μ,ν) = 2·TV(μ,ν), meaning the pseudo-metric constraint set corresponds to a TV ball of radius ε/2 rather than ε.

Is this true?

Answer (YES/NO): NO